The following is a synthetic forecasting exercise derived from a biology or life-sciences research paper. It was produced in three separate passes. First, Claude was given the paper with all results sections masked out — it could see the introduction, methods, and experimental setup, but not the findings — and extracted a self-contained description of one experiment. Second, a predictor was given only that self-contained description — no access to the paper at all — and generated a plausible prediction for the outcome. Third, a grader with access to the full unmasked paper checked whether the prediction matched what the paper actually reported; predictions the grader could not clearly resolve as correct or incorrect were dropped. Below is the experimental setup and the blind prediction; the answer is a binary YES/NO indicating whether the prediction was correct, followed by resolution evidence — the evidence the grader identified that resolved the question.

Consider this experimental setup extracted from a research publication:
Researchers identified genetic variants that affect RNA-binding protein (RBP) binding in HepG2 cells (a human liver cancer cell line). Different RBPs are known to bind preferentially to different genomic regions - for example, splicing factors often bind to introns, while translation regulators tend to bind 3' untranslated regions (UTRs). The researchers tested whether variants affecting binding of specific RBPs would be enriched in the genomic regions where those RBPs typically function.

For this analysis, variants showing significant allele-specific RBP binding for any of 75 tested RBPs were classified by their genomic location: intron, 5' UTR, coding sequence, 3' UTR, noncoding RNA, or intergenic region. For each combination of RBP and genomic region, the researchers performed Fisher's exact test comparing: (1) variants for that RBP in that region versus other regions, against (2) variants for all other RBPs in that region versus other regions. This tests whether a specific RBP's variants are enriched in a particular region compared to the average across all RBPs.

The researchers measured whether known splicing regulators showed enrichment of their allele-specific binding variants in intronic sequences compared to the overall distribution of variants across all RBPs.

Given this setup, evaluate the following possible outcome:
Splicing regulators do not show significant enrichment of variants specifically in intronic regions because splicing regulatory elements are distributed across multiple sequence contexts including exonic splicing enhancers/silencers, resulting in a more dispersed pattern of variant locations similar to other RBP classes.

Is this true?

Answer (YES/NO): NO